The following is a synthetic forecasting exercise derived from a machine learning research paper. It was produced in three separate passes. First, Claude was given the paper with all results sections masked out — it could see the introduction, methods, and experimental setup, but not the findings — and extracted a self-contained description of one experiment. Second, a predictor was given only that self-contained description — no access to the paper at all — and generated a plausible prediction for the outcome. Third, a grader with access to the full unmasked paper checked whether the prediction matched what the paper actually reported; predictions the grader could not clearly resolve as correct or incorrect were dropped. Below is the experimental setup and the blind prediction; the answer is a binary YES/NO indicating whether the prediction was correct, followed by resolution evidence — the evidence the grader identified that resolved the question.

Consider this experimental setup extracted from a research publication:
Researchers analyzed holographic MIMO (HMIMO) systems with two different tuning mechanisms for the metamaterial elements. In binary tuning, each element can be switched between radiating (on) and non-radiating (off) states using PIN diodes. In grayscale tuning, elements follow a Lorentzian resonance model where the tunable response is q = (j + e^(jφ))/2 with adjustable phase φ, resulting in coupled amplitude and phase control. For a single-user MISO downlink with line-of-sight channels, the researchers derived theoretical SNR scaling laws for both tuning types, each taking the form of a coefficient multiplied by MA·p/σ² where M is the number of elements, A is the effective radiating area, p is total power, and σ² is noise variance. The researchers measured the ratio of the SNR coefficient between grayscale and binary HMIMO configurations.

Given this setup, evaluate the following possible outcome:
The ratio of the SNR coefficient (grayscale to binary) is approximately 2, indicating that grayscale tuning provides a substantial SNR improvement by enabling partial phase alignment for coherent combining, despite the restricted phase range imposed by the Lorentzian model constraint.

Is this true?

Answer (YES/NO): NO